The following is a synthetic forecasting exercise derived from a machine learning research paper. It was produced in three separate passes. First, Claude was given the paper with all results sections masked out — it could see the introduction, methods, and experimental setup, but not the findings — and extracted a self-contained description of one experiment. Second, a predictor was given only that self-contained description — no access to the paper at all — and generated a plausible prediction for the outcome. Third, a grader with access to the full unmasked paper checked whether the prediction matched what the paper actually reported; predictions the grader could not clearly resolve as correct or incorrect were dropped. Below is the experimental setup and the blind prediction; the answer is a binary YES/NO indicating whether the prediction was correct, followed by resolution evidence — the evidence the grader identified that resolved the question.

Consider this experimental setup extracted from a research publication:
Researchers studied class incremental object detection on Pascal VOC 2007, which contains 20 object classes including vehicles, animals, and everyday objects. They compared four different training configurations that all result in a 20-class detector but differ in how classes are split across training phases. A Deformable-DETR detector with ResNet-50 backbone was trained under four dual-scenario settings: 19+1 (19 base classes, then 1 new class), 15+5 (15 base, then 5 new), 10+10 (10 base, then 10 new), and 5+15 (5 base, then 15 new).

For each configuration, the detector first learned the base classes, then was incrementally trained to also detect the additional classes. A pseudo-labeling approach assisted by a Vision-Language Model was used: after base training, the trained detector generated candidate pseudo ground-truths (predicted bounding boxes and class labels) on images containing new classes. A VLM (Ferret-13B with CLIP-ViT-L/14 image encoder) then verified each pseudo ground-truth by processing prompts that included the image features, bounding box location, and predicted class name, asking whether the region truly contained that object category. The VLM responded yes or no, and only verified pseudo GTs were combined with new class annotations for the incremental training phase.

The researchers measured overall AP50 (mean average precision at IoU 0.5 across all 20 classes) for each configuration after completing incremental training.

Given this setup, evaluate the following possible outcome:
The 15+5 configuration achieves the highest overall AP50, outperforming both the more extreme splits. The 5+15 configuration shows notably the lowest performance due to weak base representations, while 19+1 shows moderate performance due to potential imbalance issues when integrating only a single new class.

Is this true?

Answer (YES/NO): NO